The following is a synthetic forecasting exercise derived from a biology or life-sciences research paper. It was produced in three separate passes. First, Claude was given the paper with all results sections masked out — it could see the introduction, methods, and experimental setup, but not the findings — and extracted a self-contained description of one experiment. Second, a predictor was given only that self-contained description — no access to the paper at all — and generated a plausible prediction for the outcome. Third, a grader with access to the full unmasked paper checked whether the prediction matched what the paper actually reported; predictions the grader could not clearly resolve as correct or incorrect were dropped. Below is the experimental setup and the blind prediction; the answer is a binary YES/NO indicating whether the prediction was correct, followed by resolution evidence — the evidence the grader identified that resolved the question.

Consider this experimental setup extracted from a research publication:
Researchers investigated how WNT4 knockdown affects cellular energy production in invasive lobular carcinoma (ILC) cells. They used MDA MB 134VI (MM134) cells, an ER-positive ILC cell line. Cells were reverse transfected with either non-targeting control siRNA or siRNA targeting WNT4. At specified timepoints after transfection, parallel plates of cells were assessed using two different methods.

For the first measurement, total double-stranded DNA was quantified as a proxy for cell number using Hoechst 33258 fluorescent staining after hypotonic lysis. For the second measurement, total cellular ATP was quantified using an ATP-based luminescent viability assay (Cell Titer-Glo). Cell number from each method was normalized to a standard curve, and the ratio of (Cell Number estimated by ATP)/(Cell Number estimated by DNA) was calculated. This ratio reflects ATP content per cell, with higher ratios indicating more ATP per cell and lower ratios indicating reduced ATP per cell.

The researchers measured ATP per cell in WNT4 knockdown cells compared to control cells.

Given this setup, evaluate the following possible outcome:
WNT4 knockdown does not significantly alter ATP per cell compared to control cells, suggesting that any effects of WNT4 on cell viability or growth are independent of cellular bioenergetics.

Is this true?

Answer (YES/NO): NO